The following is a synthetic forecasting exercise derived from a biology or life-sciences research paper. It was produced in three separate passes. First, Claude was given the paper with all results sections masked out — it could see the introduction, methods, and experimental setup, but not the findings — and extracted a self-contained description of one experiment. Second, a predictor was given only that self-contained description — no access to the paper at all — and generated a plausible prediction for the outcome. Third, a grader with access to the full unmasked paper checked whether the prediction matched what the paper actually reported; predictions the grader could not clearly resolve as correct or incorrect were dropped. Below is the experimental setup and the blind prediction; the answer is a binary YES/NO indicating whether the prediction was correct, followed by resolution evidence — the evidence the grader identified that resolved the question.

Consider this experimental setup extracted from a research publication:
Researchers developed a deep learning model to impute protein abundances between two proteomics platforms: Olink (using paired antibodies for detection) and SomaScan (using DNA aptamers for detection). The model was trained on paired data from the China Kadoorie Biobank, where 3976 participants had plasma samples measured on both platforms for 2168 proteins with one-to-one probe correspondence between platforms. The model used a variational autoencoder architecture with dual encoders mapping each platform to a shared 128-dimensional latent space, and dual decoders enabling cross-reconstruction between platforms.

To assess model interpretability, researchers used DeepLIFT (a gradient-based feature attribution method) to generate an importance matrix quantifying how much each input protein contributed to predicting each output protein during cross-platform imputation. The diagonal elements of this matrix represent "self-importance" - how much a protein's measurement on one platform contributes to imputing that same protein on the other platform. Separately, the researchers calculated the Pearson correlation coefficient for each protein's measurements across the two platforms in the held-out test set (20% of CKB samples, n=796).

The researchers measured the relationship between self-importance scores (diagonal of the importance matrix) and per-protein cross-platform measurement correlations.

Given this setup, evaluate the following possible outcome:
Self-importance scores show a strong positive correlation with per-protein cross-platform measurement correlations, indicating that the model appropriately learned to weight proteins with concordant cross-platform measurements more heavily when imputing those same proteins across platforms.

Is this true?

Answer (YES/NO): YES